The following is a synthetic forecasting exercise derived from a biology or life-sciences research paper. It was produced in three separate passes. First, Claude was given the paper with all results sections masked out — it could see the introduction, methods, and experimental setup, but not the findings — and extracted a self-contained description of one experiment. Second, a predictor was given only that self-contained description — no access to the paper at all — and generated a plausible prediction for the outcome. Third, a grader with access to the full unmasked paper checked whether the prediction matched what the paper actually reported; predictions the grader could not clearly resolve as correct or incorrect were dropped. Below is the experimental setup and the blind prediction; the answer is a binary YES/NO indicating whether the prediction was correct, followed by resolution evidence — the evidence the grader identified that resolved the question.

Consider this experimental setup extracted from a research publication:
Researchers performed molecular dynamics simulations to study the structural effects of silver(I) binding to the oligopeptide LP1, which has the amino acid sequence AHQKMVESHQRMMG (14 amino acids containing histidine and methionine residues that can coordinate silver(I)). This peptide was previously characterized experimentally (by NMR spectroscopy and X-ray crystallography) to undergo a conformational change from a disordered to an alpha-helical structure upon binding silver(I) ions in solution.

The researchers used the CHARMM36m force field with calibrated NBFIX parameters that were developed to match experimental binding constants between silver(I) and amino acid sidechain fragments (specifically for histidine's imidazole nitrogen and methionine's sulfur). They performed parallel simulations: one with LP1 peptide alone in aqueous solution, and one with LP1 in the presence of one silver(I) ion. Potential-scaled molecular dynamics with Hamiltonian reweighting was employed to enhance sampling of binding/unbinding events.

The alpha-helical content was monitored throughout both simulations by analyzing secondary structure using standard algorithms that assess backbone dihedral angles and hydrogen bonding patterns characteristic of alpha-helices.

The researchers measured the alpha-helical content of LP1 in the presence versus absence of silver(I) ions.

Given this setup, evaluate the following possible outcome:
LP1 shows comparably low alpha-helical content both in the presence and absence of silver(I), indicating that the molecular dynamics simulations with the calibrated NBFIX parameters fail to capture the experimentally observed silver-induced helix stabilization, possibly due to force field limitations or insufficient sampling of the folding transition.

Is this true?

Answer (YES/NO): NO